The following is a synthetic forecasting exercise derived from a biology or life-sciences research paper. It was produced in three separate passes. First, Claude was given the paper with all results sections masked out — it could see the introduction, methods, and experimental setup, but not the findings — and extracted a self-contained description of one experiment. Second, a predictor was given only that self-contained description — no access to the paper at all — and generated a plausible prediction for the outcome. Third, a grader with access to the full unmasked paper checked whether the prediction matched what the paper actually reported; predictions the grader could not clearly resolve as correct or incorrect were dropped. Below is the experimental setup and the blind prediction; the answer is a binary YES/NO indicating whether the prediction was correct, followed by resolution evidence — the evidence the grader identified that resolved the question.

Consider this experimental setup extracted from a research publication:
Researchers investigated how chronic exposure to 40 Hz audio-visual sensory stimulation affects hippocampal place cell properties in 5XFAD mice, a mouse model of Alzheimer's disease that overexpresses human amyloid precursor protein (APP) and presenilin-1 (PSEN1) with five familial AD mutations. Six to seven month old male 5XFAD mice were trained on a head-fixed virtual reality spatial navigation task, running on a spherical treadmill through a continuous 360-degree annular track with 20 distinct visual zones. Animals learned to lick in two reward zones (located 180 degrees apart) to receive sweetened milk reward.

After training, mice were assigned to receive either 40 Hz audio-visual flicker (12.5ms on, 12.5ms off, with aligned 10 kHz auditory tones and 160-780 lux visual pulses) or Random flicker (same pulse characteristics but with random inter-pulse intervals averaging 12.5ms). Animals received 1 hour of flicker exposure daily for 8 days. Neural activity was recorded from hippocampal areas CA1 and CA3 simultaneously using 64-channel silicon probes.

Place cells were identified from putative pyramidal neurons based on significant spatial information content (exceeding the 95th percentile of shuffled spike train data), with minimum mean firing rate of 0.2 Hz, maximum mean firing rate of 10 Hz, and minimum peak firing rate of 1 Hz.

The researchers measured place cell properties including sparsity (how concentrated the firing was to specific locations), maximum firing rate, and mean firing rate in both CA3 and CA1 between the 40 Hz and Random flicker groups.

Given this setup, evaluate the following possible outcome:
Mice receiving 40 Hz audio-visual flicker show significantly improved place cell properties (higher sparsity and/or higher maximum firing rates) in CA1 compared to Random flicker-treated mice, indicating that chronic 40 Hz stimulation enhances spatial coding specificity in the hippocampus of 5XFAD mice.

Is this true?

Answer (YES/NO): NO